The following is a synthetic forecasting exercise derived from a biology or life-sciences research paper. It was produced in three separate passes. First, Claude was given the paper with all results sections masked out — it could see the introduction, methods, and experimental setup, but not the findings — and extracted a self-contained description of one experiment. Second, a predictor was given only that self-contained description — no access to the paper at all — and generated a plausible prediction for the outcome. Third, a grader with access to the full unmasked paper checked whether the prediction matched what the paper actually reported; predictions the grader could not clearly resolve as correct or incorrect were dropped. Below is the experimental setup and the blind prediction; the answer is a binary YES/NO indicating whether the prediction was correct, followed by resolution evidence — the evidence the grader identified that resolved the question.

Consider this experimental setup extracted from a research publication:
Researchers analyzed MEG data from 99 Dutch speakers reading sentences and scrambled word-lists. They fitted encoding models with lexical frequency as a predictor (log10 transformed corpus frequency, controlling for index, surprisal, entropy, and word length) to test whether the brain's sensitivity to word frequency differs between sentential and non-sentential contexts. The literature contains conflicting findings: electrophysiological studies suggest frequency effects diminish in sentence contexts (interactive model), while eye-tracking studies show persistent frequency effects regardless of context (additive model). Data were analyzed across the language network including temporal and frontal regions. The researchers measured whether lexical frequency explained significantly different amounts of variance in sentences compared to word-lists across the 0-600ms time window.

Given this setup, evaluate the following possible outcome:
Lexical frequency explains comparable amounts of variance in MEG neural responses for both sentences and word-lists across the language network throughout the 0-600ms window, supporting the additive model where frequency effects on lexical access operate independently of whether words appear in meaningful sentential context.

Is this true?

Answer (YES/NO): YES